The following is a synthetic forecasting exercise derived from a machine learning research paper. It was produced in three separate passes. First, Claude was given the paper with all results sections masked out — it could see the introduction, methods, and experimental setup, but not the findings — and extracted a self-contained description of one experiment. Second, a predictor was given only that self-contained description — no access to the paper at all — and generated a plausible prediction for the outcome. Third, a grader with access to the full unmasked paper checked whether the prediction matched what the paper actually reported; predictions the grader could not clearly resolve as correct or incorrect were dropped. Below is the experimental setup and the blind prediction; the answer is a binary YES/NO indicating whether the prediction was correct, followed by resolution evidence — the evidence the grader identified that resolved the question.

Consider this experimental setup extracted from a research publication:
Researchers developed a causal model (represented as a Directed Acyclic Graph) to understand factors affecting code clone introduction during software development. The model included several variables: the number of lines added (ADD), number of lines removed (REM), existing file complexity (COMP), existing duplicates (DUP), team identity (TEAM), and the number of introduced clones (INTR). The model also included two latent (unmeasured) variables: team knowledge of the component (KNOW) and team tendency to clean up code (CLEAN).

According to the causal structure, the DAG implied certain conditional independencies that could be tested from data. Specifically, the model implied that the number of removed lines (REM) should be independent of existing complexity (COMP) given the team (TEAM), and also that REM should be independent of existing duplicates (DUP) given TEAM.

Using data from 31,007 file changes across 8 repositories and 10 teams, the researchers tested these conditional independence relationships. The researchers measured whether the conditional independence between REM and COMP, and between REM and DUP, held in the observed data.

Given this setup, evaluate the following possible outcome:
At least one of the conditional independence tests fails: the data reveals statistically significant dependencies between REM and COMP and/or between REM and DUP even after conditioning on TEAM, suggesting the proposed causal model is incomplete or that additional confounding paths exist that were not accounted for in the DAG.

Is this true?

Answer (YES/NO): YES